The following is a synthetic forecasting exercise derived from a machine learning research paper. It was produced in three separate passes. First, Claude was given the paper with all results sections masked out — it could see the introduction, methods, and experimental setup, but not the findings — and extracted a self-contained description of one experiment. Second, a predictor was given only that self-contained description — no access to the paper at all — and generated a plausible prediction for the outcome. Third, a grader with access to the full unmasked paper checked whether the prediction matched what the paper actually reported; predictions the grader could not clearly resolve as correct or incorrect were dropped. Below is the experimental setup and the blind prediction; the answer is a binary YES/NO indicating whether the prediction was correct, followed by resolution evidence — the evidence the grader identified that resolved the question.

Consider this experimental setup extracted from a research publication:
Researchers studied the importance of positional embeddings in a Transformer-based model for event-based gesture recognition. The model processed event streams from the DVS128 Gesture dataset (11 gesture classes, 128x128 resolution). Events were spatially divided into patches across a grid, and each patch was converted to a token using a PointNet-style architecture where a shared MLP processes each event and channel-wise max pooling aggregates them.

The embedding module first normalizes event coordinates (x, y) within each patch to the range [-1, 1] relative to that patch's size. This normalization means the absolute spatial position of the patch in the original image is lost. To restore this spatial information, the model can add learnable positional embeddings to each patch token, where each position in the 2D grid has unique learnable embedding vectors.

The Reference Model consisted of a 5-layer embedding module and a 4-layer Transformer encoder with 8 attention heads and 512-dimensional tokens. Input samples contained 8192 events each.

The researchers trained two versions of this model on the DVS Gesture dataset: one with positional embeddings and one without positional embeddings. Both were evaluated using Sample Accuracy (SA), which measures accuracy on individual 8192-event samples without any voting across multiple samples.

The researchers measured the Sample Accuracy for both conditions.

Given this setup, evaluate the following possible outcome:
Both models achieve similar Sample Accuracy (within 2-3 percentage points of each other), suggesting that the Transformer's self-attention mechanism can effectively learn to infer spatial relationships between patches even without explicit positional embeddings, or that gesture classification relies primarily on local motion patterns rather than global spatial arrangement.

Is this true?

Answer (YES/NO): NO